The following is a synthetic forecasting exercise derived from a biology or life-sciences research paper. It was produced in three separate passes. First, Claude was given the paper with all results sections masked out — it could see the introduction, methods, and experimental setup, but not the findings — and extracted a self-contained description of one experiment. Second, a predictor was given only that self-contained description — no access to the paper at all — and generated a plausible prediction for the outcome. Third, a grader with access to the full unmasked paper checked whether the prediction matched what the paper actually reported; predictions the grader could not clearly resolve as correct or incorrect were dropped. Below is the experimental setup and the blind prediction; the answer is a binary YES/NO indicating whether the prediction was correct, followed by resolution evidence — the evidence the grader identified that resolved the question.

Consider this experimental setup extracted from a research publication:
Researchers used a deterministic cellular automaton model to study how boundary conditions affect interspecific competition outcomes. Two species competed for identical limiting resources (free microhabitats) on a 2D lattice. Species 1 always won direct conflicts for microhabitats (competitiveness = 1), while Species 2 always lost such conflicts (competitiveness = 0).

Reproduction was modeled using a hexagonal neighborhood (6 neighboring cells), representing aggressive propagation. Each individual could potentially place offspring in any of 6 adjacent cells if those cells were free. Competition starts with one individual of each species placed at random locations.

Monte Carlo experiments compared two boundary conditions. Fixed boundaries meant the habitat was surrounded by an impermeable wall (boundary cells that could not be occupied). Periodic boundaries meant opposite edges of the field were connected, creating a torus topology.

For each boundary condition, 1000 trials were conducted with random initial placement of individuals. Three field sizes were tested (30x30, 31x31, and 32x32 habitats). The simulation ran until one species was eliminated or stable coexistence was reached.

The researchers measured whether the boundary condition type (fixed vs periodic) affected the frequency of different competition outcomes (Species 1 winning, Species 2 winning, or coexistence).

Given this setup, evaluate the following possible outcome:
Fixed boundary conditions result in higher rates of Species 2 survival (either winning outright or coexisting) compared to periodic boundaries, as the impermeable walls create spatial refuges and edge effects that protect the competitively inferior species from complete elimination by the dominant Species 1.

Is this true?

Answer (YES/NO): NO